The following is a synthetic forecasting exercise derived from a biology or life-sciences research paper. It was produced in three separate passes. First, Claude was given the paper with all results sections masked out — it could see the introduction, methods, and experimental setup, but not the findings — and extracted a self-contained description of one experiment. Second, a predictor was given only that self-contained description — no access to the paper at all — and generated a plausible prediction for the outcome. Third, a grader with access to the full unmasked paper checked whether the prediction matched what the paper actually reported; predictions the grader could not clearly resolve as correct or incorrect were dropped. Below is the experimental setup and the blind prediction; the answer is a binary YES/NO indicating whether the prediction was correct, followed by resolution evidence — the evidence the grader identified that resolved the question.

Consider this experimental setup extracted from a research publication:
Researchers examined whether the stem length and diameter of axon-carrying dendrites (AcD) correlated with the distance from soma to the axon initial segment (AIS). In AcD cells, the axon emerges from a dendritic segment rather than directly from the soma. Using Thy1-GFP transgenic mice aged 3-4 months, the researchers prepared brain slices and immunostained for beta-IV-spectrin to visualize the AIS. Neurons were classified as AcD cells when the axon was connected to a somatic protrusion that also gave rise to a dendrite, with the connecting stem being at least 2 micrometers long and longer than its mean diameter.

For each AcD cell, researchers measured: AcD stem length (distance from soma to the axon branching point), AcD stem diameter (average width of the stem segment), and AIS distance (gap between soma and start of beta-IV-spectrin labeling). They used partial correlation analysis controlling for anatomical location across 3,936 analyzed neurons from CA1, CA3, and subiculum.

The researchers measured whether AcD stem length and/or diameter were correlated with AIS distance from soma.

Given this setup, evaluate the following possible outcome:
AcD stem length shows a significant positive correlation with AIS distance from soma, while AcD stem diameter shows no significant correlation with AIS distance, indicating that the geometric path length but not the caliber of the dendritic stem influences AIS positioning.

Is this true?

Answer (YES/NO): YES